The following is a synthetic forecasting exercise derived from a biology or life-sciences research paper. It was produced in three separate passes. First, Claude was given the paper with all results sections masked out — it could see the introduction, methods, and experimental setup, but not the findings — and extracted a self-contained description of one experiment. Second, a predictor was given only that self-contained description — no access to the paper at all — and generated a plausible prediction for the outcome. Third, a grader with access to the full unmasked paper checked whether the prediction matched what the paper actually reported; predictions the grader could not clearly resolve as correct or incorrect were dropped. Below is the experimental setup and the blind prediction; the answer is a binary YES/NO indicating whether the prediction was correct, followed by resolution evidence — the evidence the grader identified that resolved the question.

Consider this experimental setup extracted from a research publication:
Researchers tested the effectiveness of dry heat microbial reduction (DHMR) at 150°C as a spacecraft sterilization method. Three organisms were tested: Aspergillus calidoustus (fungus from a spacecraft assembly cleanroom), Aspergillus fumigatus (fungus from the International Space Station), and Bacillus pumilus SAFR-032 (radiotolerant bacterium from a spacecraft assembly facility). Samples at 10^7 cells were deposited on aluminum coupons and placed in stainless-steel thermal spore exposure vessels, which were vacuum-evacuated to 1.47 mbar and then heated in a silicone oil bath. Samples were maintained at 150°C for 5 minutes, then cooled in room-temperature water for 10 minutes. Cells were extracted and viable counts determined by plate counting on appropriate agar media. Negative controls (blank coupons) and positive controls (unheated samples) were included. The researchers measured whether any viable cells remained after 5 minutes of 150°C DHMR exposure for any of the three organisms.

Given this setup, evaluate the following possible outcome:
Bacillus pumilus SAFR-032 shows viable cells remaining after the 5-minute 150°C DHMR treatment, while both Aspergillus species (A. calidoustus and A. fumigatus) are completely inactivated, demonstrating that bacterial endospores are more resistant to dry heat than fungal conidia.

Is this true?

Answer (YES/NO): NO